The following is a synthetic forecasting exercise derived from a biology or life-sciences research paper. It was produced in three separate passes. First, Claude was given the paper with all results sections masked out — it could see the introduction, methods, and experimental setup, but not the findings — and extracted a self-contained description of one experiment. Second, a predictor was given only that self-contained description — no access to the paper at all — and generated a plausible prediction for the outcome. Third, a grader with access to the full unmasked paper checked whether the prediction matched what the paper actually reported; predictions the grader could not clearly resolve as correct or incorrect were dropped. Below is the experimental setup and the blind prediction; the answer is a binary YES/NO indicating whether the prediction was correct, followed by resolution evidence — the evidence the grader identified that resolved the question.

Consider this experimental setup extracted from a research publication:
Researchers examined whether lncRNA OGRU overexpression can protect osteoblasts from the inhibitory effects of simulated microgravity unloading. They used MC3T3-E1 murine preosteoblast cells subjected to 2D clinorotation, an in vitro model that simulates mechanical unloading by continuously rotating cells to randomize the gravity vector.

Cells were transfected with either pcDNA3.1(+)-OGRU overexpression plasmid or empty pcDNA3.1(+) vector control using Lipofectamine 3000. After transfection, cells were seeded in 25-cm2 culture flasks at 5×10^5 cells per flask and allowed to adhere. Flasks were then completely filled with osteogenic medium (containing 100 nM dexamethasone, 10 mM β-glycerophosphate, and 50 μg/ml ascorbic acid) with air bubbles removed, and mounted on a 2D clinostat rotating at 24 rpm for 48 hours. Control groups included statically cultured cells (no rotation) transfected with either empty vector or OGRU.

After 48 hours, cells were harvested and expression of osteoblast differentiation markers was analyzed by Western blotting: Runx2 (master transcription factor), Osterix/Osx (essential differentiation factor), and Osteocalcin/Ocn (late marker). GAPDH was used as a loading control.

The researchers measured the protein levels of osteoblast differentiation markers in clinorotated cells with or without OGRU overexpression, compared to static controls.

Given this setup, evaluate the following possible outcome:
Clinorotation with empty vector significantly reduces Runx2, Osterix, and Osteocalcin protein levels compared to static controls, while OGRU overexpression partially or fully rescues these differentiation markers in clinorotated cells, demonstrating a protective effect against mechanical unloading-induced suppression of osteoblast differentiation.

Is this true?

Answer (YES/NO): YES